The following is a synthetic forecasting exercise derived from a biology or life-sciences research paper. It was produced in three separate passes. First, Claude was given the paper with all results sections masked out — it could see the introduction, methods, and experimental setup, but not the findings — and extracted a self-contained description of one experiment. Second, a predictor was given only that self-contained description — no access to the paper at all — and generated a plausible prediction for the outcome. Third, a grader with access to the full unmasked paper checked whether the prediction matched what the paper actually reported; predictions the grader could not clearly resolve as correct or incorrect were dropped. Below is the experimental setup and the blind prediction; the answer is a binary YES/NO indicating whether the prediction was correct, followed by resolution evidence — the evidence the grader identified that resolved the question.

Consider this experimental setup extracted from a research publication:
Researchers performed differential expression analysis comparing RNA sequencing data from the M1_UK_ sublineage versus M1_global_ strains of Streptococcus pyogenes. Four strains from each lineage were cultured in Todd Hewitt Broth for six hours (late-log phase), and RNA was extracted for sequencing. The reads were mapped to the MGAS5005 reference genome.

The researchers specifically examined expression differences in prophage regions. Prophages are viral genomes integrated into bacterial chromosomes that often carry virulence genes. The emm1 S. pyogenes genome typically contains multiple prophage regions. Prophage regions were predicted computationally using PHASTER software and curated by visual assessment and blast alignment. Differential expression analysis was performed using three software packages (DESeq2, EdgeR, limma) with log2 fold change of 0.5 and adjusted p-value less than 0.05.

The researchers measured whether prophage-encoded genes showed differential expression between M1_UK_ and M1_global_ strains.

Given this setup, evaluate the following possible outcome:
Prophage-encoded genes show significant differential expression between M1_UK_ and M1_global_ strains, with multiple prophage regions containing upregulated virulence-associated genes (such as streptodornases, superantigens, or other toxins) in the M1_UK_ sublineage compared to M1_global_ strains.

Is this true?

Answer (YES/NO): NO